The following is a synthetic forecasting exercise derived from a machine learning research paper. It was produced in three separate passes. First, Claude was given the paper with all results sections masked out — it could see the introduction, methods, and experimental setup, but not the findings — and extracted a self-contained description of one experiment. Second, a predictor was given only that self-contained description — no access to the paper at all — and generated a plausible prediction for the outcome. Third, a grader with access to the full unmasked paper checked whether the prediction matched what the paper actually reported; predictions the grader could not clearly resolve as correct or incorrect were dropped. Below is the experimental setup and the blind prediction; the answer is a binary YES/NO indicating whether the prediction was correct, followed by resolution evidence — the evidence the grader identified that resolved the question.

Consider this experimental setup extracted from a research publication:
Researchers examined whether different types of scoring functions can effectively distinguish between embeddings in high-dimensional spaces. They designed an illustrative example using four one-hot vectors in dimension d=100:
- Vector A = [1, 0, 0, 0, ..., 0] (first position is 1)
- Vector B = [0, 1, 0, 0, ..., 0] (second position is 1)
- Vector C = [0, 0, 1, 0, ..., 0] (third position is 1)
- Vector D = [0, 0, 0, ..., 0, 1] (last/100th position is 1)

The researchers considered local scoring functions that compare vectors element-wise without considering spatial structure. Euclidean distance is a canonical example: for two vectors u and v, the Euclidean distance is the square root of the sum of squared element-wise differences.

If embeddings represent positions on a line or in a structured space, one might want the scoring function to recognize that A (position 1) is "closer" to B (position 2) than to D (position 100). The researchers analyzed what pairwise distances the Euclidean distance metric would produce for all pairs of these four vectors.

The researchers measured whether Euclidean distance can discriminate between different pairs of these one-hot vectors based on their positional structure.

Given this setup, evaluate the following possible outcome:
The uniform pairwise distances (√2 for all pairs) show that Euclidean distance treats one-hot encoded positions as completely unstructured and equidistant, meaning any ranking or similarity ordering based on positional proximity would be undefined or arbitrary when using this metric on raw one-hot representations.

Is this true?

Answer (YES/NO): NO